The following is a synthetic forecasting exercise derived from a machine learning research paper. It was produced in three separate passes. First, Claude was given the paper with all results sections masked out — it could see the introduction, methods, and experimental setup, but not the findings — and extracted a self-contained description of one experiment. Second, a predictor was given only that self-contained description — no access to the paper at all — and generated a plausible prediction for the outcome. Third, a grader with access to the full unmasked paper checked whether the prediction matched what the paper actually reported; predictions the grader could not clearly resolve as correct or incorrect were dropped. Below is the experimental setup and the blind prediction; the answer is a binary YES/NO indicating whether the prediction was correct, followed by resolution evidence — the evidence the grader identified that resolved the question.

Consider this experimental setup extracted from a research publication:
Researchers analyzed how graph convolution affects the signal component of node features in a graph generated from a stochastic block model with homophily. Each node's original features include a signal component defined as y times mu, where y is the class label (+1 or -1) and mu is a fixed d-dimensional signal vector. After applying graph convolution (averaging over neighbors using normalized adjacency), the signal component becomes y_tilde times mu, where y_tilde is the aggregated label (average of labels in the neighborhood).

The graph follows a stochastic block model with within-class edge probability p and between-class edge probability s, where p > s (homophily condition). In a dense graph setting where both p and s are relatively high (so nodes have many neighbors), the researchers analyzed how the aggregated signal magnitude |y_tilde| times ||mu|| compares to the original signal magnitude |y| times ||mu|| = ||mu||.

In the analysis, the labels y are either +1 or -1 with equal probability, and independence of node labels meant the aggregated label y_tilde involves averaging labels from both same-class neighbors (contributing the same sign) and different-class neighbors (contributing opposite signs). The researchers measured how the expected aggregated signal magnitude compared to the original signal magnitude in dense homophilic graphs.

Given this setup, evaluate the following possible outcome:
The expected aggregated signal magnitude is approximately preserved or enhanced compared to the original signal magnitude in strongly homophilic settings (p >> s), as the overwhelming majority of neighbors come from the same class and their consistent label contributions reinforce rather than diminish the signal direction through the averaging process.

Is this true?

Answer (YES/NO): NO